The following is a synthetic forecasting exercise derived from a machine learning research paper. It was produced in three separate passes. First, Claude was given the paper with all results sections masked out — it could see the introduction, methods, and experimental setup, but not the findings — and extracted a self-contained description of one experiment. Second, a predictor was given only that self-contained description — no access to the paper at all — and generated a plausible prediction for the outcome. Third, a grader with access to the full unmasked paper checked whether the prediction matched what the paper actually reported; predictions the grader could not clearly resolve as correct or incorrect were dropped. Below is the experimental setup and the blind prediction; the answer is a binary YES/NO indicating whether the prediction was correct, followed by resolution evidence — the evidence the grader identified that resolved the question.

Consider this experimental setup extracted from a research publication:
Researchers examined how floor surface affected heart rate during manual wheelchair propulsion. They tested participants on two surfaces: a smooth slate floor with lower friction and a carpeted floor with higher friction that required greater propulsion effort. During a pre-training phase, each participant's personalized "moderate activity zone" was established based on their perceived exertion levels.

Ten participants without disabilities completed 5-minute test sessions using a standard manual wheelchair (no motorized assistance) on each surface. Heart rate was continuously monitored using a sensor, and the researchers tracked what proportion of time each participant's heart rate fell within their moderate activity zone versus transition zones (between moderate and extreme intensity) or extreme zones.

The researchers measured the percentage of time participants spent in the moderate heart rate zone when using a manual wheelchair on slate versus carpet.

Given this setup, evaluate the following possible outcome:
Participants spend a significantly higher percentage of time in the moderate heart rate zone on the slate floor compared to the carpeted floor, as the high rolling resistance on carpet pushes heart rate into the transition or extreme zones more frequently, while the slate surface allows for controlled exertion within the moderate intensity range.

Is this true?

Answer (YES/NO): YES